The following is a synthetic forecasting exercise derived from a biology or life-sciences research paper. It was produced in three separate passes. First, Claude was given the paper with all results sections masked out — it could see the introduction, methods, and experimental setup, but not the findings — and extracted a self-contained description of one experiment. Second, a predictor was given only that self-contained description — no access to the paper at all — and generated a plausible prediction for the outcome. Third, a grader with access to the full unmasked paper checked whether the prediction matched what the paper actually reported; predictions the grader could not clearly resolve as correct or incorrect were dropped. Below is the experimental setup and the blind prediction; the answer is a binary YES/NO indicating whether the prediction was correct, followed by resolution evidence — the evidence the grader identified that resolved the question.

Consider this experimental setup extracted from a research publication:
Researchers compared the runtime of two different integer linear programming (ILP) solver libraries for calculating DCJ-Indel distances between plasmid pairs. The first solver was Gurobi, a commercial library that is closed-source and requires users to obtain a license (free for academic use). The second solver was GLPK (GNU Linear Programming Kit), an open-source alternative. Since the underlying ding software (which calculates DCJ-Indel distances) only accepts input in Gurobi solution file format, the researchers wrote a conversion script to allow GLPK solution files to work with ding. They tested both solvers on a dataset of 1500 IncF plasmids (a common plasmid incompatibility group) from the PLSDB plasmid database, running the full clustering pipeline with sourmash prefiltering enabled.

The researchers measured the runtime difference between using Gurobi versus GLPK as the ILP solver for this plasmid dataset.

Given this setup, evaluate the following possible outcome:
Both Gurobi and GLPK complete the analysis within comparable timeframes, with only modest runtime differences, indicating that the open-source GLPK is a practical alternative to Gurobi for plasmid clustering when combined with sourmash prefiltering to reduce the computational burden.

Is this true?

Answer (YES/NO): YES